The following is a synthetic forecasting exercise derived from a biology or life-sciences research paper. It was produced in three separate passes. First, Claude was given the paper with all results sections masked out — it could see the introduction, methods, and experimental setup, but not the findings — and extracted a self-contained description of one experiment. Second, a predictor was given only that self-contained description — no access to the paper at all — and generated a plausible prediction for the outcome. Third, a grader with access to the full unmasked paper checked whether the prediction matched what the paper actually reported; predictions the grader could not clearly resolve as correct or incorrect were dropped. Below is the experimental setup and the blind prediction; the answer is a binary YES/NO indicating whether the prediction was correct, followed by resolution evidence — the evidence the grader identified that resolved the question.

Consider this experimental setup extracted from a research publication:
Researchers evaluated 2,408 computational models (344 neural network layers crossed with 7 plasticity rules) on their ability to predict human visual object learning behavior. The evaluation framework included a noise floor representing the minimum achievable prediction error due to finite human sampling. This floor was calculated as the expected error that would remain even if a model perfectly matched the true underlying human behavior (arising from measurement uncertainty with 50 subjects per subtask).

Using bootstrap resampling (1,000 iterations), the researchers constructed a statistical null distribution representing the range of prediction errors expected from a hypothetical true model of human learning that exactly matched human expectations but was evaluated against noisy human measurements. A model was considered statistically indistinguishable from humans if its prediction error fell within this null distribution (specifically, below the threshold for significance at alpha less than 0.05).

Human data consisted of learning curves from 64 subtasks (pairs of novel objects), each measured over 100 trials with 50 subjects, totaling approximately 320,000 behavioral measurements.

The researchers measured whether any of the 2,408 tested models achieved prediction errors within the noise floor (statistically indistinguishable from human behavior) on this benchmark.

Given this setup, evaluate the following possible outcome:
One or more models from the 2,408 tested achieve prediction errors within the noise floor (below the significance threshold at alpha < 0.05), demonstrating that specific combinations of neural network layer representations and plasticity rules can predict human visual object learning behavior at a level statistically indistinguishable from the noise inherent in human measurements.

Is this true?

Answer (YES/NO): NO